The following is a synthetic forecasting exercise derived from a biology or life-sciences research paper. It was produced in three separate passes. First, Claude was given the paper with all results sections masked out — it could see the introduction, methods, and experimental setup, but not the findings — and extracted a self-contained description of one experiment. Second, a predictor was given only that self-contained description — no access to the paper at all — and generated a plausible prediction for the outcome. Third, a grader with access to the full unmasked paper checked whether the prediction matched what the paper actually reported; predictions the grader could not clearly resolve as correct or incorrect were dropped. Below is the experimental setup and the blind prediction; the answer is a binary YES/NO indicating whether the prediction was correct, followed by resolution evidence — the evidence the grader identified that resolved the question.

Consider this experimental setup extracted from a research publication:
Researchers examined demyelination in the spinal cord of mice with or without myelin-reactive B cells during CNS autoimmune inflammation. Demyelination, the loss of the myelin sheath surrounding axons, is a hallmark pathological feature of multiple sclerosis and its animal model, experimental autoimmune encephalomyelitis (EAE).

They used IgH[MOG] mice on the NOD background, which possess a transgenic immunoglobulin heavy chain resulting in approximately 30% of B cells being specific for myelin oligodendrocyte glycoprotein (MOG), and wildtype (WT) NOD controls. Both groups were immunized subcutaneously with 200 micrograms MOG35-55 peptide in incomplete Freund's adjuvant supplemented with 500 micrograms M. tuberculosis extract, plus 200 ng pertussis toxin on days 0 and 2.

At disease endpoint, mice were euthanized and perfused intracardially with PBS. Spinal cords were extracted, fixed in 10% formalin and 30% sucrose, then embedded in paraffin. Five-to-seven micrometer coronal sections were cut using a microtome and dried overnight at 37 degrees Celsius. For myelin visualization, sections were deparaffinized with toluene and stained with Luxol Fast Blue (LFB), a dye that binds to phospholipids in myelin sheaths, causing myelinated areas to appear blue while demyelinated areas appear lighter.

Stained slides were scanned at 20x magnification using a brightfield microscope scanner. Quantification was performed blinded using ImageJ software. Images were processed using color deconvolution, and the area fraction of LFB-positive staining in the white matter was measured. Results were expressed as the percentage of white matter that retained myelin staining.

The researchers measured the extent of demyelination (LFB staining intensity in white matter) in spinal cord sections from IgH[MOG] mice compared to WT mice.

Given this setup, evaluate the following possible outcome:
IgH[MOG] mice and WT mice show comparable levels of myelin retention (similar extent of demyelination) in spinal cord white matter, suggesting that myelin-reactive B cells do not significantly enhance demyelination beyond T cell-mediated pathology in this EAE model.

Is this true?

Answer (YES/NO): NO